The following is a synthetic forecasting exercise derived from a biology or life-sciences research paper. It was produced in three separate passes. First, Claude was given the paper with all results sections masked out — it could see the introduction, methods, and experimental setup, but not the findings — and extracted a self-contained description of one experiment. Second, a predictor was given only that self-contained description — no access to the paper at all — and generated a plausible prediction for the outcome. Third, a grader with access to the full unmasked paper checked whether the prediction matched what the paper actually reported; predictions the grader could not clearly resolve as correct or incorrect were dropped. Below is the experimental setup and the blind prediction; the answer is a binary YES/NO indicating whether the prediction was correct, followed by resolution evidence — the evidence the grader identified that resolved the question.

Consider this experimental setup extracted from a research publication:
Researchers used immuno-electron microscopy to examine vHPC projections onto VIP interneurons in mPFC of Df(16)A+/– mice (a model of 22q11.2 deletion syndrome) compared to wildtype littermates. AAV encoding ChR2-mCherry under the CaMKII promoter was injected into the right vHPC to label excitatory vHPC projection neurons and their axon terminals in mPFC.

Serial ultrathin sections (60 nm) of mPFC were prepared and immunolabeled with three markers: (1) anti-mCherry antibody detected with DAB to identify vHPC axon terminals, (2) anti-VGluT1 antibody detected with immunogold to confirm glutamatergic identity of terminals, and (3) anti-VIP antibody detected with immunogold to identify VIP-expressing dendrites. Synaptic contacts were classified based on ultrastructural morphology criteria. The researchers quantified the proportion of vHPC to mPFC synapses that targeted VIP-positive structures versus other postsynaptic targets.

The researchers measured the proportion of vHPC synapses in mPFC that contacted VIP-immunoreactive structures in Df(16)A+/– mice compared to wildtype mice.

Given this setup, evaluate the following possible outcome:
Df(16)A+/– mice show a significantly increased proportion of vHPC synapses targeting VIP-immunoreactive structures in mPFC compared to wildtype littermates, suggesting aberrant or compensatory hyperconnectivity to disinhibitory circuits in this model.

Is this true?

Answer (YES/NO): NO